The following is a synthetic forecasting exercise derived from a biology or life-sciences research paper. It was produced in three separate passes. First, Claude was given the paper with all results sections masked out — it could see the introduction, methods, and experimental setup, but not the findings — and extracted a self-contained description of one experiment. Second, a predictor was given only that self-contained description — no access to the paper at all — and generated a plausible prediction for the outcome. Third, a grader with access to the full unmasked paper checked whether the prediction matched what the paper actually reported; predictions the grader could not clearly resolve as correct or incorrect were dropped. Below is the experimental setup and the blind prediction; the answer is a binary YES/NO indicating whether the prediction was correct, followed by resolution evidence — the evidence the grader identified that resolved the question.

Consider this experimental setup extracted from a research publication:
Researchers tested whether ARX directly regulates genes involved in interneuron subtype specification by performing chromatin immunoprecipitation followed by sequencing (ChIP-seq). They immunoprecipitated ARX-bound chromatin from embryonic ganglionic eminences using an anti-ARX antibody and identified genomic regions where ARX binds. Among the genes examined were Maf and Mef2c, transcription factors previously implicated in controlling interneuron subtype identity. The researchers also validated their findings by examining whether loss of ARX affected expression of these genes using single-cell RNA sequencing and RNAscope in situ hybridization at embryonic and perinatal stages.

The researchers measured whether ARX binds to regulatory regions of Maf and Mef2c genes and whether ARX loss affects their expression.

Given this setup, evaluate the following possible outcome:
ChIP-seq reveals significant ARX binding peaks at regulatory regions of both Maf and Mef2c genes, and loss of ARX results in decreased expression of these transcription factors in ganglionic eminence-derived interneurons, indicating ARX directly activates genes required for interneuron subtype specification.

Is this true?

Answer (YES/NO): YES